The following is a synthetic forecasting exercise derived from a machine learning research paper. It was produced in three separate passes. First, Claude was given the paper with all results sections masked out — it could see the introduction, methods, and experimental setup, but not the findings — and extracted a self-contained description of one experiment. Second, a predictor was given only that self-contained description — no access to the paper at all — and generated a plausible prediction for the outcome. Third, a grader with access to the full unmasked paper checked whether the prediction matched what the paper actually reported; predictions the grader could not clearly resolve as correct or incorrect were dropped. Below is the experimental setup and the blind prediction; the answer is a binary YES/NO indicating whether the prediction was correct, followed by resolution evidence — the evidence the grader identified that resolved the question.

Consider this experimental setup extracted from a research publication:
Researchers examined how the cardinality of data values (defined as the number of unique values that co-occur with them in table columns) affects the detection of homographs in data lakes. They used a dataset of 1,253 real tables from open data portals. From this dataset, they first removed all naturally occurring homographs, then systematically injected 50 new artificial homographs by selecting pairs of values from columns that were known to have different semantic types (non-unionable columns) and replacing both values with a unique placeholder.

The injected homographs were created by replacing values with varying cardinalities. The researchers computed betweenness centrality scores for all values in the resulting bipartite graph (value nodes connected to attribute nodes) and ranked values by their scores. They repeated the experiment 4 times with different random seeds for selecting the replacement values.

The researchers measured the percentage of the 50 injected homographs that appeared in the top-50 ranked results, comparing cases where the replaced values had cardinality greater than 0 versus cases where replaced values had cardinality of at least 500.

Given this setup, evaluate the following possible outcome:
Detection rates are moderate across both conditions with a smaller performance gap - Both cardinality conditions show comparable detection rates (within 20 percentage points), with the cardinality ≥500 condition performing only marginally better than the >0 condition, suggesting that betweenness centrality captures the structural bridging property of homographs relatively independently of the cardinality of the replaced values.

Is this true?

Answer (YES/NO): NO